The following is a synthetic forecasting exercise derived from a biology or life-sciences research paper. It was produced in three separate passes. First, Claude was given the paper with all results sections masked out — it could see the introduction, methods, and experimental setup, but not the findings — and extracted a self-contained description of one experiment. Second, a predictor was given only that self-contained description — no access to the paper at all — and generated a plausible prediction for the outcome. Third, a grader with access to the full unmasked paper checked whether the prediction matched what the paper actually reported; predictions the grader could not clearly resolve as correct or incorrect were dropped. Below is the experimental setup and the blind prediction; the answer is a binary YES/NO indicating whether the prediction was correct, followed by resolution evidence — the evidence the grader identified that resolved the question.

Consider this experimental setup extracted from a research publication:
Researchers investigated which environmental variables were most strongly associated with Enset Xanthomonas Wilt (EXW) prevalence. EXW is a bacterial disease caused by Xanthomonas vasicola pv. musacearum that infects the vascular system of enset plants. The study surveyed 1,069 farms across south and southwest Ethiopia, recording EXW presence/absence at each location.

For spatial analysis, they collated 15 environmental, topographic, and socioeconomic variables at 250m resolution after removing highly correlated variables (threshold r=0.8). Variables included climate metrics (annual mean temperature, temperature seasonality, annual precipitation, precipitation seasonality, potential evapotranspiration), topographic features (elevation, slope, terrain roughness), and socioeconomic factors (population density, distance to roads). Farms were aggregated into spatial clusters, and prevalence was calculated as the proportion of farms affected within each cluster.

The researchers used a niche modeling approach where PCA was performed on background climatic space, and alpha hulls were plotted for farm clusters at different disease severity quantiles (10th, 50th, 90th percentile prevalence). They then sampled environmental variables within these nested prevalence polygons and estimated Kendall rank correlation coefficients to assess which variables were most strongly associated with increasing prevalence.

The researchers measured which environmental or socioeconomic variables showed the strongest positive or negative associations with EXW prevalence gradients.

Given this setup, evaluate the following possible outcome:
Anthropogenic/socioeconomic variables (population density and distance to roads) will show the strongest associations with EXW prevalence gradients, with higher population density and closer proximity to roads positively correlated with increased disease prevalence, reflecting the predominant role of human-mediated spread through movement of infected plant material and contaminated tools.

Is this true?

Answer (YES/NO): NO